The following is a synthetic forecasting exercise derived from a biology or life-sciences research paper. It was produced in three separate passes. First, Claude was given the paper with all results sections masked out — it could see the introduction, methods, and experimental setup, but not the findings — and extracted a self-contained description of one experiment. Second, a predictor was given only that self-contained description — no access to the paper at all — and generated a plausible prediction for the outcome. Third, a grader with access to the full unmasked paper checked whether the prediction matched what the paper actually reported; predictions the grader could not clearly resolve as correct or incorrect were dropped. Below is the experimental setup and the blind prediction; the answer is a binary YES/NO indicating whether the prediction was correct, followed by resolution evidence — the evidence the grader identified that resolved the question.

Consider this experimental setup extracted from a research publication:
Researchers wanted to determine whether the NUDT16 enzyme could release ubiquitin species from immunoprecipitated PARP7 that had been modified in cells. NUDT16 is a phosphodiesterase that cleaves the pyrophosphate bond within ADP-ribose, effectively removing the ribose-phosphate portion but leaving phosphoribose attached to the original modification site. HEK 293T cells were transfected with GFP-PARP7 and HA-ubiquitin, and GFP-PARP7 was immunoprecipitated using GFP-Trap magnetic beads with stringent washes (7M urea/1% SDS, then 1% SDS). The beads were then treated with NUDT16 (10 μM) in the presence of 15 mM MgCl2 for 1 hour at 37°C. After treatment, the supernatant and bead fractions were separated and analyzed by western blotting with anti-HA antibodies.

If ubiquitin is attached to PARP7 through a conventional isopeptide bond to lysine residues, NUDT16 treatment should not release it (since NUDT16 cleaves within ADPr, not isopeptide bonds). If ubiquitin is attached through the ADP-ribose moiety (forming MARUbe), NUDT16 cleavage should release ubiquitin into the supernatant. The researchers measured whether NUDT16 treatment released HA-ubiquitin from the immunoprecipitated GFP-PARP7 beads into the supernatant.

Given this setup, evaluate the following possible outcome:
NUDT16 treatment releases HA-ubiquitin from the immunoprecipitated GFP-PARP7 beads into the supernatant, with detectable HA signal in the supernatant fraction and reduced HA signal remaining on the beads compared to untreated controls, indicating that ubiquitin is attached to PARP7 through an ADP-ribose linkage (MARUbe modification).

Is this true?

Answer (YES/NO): YES